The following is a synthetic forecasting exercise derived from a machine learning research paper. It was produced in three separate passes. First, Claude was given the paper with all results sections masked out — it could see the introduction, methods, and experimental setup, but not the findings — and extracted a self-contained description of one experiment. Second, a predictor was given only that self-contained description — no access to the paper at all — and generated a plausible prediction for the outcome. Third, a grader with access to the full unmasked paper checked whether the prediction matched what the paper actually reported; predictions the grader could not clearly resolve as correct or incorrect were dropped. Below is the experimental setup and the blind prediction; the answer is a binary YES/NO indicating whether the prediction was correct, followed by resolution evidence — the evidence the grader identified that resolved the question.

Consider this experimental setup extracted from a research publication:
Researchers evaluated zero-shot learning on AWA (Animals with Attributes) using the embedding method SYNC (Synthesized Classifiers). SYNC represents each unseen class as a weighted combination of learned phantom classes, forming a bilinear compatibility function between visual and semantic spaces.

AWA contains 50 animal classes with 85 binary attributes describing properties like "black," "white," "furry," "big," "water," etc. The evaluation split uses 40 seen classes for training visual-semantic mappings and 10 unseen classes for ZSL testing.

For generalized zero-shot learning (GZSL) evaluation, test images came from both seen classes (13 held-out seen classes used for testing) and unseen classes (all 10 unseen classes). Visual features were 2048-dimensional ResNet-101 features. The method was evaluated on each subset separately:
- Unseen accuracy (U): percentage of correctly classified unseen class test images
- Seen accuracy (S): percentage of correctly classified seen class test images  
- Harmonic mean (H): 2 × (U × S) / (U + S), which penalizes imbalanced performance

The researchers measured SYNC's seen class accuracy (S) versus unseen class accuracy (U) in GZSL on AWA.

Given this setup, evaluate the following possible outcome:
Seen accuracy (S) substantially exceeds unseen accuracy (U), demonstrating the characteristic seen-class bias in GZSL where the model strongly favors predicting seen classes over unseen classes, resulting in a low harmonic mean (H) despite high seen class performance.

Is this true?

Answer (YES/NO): YES